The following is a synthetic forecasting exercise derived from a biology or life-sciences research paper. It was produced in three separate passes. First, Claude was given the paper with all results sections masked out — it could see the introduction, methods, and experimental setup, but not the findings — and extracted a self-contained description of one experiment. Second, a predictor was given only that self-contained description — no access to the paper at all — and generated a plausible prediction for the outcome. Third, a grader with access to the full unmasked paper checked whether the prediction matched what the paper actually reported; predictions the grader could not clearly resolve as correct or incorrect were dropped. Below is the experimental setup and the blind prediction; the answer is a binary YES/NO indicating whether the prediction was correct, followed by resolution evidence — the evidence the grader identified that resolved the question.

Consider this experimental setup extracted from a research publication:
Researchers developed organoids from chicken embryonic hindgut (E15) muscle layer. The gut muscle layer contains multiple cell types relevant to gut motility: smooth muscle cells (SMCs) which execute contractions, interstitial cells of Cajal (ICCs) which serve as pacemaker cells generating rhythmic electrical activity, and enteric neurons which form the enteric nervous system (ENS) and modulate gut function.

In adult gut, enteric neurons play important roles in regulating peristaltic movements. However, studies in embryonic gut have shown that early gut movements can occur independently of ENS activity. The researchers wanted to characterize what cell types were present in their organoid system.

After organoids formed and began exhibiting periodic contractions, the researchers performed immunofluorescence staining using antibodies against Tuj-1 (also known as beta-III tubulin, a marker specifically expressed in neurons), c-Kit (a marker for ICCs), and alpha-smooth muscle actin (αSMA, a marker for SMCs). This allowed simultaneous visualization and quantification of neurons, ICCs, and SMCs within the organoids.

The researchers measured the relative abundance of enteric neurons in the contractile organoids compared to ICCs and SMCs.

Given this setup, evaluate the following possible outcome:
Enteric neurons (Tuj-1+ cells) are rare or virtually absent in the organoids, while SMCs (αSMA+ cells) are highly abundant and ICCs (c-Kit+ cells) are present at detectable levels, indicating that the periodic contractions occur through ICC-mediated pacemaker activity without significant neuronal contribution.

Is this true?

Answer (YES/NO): YES